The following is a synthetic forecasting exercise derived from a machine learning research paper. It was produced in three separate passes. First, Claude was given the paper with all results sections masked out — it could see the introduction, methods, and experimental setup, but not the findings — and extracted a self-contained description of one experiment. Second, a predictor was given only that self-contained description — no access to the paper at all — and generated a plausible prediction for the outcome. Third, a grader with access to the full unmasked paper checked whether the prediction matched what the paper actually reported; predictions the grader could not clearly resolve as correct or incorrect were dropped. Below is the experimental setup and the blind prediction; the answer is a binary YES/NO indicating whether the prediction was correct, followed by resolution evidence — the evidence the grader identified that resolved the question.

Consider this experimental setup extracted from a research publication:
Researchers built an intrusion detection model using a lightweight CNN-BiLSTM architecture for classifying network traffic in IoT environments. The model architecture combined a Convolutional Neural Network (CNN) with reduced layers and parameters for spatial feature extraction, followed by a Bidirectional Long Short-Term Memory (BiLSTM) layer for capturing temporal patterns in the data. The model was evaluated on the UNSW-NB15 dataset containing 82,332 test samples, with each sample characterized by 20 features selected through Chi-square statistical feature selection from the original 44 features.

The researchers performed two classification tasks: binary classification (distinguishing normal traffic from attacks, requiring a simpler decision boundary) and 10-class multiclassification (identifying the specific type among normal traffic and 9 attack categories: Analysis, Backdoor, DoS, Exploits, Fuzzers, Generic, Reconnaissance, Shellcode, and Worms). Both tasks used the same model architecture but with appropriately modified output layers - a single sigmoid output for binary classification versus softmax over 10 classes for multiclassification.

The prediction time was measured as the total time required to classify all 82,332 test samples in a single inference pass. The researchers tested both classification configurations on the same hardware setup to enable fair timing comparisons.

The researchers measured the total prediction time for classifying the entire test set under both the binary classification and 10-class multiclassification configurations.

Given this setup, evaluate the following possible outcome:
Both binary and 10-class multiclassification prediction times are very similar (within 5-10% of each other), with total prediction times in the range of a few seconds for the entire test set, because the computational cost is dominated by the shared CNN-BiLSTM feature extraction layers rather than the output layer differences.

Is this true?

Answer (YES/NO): NO